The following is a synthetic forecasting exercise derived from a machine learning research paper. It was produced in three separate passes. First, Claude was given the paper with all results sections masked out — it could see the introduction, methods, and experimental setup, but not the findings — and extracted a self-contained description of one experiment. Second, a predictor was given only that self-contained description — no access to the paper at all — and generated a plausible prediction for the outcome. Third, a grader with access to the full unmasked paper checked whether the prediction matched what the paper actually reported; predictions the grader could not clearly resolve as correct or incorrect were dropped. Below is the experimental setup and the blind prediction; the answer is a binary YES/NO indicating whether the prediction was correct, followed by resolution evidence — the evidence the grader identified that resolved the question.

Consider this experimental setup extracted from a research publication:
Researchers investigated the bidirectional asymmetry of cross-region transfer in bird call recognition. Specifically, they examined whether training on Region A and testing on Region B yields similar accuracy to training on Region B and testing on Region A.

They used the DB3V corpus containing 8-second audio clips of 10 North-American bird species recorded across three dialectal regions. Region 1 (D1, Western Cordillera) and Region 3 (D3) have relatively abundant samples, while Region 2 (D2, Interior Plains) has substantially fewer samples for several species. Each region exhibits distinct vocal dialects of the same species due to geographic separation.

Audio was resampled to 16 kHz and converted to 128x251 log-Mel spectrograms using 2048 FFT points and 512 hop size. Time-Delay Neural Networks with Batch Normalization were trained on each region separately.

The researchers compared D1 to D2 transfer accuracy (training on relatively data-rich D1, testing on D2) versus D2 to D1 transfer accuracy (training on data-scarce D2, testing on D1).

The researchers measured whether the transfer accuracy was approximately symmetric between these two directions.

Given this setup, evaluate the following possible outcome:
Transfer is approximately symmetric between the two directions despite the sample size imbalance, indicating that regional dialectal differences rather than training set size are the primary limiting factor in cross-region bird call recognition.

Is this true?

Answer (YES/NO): NO